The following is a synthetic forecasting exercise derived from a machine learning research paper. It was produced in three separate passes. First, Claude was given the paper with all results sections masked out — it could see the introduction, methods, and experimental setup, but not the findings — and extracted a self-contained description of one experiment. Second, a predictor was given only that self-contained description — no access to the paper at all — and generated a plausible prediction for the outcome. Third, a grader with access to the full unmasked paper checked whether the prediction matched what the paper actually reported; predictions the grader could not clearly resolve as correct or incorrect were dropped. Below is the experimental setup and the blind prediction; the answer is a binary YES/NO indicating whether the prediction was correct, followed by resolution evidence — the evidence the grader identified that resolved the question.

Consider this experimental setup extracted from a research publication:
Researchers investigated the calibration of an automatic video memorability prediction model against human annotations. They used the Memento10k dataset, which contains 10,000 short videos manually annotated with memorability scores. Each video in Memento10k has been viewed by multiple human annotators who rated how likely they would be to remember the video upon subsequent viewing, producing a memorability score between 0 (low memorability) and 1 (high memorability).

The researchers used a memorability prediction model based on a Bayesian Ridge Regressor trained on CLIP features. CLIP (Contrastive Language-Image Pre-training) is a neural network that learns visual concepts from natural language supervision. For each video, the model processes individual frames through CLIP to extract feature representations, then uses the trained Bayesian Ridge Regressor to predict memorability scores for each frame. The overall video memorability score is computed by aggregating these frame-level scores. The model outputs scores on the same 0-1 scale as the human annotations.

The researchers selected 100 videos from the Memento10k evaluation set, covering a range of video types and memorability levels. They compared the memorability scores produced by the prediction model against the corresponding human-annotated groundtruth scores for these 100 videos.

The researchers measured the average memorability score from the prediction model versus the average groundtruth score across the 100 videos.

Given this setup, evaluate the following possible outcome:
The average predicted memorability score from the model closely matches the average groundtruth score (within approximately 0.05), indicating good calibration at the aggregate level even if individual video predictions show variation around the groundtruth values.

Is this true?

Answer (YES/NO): YES